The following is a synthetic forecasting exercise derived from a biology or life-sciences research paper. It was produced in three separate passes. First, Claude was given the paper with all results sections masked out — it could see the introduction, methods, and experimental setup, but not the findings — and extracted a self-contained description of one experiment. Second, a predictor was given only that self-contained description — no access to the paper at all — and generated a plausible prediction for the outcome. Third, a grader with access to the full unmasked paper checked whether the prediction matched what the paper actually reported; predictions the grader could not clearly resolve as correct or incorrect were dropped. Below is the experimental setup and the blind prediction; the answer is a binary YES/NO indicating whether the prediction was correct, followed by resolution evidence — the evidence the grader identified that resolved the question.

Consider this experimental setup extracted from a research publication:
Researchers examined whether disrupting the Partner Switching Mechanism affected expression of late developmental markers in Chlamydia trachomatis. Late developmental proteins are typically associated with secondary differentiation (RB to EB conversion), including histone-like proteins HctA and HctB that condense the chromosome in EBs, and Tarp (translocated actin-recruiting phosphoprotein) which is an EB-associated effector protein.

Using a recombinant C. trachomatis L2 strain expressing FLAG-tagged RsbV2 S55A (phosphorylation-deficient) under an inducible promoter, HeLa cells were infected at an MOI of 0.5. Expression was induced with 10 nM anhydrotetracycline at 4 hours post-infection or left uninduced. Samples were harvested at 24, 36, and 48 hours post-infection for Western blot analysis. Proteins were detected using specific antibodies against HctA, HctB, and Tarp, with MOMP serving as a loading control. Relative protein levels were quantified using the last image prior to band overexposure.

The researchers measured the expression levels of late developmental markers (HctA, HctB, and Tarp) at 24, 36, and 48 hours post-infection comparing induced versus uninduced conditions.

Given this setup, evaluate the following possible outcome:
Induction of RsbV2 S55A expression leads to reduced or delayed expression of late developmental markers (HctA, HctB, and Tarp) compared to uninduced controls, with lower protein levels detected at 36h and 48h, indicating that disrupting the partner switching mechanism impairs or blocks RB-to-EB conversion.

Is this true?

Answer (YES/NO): NO